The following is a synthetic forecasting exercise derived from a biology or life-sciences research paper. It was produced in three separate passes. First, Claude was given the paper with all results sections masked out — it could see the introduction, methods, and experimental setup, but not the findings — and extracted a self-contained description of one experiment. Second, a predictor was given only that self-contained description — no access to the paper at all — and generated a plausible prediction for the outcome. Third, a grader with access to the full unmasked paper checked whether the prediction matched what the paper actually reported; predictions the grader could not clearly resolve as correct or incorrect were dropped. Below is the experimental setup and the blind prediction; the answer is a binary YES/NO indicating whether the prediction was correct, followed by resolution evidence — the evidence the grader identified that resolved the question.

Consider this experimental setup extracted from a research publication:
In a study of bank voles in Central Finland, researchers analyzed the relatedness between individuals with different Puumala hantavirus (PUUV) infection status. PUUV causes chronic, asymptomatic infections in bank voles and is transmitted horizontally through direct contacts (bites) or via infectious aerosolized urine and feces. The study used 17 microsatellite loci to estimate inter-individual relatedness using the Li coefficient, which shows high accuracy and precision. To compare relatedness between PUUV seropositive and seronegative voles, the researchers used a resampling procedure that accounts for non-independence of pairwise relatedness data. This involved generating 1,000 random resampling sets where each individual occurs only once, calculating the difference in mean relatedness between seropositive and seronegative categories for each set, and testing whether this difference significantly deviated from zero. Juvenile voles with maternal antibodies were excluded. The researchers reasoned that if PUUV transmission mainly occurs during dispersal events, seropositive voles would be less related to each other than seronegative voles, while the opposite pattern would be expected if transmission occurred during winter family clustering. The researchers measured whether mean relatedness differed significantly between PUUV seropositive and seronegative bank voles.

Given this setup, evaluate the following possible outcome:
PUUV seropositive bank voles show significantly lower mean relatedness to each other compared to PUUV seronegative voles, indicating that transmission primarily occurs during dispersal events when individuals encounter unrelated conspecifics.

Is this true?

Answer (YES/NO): NO